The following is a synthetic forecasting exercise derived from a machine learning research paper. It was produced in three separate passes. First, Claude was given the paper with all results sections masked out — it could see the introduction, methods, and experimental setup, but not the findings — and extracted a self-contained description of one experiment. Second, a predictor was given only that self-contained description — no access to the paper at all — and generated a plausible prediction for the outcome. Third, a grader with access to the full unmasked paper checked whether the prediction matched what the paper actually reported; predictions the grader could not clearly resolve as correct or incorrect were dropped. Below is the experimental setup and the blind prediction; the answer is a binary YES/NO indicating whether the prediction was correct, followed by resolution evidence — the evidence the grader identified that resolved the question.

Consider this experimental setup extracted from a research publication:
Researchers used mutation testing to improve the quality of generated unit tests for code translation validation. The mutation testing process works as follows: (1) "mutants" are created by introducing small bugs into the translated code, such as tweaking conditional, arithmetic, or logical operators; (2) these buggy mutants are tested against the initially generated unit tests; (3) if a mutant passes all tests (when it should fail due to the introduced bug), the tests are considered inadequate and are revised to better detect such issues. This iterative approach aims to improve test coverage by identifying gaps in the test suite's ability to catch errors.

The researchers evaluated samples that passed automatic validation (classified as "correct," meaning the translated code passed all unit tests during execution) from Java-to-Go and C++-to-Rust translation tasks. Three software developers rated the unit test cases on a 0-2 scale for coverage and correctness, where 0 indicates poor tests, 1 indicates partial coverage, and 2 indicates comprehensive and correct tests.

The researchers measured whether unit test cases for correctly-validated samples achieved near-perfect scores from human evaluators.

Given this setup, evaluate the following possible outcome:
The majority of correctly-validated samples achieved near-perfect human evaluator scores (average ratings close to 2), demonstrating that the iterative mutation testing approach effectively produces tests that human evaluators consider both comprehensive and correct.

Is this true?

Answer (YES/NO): YES